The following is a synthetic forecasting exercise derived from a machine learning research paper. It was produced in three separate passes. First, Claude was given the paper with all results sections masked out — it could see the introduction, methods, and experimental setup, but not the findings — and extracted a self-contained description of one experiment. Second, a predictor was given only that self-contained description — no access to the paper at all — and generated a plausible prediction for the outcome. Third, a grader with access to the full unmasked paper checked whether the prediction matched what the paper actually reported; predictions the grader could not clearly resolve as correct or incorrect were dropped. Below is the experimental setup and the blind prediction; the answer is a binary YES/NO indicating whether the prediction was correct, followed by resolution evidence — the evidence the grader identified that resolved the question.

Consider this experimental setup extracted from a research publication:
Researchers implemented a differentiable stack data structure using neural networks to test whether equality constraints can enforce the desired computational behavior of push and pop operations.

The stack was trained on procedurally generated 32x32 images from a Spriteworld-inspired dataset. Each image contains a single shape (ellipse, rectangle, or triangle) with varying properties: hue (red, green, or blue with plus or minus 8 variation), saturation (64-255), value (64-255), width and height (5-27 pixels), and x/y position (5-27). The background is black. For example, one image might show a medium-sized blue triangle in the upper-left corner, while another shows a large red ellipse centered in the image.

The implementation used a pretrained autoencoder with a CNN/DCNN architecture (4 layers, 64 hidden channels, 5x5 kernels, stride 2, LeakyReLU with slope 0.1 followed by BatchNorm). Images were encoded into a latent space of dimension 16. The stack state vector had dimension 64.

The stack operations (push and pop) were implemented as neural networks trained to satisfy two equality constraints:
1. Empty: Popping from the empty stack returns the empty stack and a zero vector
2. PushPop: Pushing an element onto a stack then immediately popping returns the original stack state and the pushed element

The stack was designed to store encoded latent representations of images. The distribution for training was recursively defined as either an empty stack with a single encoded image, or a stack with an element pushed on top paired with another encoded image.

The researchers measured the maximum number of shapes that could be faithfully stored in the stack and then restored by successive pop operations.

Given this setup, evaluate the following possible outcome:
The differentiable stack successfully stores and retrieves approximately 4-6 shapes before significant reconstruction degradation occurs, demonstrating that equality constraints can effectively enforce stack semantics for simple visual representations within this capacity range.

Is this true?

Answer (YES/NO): NO